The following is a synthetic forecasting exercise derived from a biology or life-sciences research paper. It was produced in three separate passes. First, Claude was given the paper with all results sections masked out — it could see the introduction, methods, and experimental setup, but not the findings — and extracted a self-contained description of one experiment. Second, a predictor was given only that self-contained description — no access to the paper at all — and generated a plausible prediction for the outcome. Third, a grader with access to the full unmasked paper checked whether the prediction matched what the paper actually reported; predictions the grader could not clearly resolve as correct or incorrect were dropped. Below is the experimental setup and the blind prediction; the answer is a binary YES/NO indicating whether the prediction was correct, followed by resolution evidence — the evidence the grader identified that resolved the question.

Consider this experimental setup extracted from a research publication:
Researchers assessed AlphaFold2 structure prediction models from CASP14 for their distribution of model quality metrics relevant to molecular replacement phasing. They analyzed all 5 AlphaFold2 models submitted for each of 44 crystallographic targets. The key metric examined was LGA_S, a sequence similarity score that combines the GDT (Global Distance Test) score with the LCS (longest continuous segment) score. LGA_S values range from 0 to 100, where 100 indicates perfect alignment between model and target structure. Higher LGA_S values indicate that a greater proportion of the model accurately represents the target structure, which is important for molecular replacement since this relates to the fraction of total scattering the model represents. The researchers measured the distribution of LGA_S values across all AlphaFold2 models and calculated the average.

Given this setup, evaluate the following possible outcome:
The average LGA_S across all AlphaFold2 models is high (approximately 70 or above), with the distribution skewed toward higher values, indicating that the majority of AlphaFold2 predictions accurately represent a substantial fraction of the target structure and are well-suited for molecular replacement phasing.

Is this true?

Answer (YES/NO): YES